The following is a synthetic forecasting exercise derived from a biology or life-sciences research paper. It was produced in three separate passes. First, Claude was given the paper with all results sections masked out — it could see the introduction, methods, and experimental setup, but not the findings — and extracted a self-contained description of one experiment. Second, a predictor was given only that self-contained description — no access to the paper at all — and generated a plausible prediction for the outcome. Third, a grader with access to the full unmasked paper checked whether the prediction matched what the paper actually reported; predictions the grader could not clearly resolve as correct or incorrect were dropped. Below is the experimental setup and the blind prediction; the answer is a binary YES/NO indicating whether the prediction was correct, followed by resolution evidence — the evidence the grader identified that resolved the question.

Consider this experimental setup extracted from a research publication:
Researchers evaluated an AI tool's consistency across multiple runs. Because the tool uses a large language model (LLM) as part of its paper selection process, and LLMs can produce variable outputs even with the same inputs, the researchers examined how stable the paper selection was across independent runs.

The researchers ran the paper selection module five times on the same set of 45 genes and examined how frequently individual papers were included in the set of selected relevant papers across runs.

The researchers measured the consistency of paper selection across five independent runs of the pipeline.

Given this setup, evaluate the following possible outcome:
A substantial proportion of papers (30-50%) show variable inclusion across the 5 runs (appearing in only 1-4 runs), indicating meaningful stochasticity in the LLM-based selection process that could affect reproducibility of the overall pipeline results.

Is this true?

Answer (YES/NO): NO